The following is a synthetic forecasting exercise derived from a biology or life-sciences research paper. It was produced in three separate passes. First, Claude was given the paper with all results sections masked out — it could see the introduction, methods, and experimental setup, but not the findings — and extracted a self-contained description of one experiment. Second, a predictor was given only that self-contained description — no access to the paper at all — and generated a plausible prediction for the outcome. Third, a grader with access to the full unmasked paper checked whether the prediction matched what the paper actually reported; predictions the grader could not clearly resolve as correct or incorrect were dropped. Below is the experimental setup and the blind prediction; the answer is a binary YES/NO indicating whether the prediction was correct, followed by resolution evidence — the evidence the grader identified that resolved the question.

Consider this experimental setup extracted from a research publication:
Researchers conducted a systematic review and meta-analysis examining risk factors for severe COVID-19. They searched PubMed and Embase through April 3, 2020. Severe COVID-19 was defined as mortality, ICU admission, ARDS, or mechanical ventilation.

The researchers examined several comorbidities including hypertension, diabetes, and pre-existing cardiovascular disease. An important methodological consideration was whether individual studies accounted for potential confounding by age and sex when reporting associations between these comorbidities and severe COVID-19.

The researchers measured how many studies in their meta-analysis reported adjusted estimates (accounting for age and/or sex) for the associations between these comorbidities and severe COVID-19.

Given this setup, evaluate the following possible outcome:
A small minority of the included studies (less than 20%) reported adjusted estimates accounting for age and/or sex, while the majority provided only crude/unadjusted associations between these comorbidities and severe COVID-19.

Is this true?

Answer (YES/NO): YES